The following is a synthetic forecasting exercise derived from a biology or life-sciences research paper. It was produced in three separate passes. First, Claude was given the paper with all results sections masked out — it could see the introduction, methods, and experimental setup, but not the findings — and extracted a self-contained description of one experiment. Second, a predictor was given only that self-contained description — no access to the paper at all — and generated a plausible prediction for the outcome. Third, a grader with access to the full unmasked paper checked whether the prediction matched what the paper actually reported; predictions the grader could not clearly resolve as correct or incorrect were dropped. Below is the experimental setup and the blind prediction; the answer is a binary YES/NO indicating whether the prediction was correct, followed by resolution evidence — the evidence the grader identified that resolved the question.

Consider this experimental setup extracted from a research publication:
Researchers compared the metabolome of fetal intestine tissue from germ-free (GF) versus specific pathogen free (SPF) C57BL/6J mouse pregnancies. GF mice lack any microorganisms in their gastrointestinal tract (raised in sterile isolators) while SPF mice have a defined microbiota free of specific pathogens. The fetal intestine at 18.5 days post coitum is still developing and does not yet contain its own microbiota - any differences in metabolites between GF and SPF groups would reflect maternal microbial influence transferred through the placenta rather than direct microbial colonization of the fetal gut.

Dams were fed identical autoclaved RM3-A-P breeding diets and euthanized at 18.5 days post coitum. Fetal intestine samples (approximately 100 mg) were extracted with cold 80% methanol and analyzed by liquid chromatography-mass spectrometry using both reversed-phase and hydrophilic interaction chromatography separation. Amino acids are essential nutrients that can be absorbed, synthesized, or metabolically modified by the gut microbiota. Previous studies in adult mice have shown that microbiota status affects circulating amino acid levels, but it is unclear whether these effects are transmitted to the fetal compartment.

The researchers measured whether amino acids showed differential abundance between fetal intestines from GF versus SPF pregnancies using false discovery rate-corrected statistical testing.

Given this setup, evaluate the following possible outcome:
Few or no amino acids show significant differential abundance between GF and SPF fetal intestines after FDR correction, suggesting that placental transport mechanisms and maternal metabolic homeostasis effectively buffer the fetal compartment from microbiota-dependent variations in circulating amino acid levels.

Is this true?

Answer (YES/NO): NO